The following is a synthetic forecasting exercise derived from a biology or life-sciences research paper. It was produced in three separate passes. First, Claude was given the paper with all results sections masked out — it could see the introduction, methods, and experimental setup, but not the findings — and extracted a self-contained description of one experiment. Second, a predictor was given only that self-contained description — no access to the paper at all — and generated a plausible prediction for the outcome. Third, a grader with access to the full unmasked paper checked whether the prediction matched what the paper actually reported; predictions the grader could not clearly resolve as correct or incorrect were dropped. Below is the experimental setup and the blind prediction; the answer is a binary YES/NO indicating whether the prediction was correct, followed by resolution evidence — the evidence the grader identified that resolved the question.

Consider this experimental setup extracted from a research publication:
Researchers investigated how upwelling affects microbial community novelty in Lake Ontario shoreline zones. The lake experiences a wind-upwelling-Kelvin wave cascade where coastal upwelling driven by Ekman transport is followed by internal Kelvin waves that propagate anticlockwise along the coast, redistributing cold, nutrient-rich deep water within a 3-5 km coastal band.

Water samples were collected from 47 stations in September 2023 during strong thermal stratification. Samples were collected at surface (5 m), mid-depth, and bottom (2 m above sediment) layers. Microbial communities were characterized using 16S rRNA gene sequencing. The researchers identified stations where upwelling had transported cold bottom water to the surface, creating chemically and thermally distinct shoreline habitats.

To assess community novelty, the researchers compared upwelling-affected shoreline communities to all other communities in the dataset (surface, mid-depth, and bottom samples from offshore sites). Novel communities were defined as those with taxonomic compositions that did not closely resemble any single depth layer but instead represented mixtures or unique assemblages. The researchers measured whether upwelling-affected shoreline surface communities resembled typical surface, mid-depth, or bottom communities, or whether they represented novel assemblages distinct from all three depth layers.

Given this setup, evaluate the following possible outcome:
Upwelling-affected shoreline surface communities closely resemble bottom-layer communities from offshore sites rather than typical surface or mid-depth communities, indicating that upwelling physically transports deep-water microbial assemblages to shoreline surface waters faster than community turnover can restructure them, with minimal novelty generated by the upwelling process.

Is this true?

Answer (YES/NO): NO